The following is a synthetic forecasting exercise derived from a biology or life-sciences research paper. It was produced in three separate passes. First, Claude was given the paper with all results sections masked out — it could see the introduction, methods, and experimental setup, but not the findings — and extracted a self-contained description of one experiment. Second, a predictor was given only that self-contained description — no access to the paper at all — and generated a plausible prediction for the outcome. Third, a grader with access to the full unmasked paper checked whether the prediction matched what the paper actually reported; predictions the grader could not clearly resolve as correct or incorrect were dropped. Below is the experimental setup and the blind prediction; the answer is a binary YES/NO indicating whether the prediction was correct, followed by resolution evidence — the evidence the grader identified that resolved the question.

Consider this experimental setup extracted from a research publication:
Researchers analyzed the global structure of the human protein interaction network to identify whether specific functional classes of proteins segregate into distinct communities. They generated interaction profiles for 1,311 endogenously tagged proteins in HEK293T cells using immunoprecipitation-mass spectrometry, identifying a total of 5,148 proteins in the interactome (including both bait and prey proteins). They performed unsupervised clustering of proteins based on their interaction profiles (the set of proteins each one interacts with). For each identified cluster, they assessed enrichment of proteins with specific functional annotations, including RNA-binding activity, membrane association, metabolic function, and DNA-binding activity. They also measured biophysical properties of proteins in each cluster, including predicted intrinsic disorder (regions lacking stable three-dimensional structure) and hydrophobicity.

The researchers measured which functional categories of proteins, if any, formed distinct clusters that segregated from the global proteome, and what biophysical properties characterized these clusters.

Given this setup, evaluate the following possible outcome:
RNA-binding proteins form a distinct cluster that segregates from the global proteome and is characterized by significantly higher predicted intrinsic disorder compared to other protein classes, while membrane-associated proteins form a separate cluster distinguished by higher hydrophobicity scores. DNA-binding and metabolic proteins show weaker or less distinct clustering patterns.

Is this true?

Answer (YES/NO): YES